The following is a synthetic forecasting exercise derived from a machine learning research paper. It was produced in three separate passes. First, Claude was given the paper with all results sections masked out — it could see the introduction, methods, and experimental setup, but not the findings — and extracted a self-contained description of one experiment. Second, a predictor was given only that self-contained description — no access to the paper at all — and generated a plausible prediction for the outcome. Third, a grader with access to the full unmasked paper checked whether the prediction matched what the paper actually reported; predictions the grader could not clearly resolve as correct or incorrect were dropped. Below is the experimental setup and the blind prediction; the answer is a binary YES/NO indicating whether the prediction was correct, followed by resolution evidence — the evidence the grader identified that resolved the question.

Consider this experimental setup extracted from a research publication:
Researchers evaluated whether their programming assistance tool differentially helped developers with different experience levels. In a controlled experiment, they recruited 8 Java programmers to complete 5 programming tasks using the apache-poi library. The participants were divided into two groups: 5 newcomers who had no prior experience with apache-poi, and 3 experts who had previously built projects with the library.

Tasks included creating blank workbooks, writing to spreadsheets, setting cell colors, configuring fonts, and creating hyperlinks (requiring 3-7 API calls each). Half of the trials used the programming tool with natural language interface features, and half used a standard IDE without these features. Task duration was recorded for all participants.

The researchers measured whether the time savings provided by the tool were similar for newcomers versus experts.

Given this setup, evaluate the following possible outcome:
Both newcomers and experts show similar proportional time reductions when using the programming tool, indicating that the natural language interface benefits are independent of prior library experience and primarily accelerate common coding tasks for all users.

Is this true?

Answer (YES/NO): NO